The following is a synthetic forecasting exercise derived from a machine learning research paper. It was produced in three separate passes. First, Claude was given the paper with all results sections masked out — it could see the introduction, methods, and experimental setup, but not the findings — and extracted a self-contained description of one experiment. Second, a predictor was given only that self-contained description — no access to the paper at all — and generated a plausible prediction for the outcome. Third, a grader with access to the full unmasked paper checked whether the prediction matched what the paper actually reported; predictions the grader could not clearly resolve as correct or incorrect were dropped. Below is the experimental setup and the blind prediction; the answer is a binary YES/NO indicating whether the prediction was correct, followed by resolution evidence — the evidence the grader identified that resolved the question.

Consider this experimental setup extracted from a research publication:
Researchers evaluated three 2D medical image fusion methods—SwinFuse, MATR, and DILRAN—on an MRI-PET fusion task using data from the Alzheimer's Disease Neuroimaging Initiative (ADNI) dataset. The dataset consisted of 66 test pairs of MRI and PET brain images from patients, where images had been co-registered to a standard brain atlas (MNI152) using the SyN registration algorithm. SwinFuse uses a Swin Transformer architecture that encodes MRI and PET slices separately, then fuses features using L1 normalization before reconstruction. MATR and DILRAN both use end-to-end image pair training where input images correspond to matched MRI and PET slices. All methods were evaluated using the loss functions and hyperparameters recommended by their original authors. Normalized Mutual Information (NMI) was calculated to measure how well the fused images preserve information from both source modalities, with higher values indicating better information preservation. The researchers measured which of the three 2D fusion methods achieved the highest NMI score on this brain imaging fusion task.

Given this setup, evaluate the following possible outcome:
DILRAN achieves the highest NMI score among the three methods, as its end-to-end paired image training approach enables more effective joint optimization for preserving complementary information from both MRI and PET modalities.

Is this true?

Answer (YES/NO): NO